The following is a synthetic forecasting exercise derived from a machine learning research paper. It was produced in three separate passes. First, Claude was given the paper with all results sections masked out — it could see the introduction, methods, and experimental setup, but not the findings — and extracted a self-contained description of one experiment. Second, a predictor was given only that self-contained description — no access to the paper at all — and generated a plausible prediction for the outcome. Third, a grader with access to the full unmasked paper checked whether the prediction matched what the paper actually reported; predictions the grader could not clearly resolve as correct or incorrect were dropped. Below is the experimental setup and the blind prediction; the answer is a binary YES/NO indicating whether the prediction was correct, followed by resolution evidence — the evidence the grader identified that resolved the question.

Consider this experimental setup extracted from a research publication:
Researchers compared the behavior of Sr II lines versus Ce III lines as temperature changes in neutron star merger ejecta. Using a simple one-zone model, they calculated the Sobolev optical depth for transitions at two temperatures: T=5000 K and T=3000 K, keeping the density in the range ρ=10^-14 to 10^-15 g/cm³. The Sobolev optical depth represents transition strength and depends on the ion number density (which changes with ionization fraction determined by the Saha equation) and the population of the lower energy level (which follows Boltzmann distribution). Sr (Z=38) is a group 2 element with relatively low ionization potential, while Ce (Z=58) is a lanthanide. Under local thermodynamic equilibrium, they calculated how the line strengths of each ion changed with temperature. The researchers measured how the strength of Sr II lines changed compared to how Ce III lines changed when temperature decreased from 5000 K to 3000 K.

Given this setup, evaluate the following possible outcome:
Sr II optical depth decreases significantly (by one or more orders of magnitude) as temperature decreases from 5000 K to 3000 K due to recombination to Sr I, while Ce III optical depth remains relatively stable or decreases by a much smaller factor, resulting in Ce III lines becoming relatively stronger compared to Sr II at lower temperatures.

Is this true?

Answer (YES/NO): NO